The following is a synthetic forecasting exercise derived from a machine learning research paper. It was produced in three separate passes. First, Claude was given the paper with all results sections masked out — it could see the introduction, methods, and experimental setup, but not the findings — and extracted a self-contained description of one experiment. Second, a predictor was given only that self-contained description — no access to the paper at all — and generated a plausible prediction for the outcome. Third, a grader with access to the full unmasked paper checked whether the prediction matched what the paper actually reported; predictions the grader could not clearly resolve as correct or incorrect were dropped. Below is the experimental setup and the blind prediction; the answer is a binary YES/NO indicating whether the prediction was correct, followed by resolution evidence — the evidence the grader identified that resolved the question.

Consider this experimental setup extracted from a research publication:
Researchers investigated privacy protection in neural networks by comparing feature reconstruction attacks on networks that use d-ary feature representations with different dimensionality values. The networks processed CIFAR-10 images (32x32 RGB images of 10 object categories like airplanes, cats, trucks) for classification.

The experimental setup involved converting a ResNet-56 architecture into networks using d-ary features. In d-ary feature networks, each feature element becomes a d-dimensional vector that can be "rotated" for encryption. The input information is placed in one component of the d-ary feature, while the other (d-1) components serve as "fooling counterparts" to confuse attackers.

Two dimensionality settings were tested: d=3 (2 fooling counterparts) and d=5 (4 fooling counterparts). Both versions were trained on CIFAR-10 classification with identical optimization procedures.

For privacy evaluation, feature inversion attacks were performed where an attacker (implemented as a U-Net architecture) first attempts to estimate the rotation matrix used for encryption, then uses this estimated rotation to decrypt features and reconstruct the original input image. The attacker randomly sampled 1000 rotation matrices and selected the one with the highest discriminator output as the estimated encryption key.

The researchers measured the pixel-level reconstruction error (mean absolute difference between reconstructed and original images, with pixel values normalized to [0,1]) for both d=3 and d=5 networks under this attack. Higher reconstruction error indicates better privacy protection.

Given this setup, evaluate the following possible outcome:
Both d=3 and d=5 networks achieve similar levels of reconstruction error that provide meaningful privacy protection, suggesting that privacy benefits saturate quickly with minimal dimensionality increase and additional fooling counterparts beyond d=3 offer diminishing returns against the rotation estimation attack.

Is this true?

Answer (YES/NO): NO